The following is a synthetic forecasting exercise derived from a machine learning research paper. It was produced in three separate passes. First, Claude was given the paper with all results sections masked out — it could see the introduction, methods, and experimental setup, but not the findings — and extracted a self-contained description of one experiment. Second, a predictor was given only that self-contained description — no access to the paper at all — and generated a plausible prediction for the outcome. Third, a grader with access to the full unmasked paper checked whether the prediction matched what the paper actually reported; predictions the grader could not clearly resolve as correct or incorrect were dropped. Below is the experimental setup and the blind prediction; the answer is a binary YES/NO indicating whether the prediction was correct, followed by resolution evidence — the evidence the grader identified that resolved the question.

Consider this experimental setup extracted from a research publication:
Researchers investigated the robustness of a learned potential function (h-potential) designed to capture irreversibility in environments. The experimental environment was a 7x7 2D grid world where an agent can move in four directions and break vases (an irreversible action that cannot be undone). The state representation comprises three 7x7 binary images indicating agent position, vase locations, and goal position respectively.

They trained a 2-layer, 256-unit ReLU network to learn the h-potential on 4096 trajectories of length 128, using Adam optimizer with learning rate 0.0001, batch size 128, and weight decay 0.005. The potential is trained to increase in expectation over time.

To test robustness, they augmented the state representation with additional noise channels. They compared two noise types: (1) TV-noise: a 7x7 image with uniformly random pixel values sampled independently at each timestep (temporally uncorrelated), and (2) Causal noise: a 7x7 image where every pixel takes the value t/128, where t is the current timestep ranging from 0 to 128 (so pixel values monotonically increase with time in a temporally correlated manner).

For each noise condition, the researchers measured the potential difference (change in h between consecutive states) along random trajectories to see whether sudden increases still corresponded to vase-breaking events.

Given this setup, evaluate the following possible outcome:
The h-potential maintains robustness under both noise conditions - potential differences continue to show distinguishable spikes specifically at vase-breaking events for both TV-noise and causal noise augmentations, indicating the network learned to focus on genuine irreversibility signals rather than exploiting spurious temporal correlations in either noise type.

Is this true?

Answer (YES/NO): NO